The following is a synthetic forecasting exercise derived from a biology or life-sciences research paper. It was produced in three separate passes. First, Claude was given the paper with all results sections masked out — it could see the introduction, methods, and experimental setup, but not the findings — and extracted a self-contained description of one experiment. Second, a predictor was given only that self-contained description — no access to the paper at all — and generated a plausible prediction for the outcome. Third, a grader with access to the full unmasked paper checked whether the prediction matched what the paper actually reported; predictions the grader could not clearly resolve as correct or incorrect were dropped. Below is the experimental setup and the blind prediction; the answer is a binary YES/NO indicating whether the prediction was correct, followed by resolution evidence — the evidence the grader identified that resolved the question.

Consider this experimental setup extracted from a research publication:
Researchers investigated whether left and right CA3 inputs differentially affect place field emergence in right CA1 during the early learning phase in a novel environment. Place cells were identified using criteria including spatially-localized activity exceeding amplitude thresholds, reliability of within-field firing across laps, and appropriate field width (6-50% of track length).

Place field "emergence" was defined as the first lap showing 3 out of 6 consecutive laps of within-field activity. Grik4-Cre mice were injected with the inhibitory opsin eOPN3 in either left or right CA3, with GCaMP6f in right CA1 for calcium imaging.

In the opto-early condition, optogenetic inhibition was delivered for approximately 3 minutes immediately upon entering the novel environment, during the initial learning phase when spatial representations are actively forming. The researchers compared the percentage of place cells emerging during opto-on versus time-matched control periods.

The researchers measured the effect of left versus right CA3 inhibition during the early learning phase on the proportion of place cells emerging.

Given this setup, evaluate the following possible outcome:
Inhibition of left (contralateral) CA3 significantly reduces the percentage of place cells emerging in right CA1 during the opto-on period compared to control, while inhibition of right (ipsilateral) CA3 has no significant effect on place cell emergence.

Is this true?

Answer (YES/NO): NO